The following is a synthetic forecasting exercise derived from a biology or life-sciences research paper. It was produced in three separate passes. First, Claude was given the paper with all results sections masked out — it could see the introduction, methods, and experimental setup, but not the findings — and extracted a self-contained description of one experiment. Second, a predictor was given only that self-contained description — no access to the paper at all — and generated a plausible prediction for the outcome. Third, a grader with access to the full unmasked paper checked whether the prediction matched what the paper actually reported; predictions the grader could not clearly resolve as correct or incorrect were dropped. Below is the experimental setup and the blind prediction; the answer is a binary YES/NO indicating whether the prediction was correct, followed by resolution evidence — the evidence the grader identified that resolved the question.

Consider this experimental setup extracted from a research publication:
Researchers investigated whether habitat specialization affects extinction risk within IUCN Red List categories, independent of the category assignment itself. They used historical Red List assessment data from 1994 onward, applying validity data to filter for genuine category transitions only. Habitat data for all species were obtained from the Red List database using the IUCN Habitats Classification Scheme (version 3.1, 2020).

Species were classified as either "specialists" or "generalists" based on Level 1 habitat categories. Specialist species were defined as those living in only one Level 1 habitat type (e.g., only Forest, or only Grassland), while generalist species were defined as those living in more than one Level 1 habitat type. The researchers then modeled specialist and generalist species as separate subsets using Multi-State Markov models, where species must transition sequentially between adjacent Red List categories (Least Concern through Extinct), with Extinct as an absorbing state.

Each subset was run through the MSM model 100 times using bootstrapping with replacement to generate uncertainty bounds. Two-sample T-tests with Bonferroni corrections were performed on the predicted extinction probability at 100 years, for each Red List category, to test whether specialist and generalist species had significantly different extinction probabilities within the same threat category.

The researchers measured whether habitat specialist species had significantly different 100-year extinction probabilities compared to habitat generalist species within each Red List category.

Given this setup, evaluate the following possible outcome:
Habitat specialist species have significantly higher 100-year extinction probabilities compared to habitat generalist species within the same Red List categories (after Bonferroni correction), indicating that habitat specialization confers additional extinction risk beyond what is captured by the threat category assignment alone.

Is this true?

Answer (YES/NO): YES